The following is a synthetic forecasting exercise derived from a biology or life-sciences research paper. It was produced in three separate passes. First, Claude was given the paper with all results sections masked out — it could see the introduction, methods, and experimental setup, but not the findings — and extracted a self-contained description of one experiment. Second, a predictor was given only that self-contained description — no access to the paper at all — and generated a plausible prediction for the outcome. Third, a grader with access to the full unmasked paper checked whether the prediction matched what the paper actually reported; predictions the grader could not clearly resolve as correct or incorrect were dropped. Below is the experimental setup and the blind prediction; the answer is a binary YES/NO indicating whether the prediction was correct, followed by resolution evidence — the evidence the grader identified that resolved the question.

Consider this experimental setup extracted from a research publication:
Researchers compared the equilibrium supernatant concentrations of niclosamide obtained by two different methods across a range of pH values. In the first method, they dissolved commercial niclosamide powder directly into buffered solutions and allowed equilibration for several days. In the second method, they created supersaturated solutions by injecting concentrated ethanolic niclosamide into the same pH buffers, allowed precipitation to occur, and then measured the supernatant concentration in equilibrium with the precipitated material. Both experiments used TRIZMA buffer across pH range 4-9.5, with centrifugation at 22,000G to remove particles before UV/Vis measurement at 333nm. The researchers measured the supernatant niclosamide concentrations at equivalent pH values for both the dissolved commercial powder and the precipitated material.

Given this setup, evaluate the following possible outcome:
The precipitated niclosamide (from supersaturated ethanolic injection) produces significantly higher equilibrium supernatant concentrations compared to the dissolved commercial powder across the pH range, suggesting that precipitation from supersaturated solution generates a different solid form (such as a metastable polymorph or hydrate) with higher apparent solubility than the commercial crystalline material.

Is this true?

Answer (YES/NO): NO